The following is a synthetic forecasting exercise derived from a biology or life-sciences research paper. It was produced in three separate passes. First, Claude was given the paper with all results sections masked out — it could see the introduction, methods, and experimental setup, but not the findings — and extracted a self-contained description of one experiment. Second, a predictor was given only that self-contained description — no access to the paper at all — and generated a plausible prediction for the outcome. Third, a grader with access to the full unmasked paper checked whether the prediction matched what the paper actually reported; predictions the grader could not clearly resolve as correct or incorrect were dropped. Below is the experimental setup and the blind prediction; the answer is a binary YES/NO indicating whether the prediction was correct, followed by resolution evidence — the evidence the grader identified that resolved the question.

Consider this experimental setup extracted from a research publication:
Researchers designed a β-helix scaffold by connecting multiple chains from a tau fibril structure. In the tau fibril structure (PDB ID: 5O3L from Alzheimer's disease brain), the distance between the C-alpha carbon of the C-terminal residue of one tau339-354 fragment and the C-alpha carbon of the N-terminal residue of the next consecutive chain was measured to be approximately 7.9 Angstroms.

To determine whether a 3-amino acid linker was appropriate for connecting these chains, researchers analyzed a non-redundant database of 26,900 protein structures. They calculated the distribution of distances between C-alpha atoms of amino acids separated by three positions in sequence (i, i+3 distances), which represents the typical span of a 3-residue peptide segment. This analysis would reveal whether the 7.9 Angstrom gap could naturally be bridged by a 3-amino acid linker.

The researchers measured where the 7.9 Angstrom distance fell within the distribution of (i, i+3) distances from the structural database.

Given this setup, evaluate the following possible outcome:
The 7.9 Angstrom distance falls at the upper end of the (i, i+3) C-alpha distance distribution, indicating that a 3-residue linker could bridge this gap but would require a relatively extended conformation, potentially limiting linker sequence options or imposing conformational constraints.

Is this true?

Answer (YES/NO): NO